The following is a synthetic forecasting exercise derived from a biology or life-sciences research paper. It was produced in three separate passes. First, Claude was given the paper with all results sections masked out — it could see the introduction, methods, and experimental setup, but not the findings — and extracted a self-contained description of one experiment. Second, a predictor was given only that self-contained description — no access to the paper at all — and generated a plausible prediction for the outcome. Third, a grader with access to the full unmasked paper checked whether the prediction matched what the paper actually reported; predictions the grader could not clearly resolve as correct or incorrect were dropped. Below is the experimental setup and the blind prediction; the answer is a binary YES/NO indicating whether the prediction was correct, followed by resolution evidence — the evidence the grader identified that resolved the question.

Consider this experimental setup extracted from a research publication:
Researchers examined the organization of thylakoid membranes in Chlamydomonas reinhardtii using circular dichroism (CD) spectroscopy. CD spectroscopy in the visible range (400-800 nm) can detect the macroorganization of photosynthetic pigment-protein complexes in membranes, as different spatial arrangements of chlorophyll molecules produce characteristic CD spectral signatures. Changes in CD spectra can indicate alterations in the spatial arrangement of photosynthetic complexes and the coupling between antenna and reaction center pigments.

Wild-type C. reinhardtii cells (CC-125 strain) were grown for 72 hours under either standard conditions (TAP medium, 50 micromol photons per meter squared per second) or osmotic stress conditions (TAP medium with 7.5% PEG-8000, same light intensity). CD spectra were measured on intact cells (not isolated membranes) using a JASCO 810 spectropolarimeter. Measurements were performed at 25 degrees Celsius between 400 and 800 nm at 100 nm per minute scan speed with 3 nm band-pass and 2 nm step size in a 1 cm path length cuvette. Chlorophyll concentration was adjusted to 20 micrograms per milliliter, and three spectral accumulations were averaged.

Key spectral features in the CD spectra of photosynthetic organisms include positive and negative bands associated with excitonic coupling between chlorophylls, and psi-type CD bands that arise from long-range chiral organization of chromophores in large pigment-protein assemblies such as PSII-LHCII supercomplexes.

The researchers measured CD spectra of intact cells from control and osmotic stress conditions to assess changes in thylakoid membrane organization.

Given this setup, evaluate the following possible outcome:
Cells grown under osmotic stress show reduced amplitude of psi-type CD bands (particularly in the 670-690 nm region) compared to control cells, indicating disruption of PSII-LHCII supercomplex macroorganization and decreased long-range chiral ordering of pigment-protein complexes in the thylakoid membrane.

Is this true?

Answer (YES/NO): YES